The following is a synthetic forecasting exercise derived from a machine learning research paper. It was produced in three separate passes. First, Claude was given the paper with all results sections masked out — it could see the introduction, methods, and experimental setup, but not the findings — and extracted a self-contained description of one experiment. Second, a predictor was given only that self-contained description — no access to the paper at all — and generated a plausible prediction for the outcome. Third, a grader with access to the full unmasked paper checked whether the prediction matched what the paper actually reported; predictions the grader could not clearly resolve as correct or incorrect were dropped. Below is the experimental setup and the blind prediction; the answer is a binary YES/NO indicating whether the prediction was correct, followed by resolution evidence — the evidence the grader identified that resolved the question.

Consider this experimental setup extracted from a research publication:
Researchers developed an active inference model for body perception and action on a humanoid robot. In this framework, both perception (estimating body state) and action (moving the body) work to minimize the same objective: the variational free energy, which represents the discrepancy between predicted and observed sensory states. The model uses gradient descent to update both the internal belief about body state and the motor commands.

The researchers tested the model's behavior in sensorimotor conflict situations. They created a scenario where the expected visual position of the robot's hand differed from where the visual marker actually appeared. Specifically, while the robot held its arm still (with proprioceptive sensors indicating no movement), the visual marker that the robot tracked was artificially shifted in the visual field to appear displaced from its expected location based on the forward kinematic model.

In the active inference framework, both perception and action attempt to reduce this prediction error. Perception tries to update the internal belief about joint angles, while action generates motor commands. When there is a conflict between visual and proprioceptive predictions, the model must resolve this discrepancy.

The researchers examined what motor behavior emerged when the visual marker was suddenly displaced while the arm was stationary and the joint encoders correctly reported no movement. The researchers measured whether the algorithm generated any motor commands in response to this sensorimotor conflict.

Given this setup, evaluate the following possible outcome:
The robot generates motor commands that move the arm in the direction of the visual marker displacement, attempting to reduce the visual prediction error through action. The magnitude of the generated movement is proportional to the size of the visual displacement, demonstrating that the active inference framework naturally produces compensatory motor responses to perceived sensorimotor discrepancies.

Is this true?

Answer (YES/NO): NO